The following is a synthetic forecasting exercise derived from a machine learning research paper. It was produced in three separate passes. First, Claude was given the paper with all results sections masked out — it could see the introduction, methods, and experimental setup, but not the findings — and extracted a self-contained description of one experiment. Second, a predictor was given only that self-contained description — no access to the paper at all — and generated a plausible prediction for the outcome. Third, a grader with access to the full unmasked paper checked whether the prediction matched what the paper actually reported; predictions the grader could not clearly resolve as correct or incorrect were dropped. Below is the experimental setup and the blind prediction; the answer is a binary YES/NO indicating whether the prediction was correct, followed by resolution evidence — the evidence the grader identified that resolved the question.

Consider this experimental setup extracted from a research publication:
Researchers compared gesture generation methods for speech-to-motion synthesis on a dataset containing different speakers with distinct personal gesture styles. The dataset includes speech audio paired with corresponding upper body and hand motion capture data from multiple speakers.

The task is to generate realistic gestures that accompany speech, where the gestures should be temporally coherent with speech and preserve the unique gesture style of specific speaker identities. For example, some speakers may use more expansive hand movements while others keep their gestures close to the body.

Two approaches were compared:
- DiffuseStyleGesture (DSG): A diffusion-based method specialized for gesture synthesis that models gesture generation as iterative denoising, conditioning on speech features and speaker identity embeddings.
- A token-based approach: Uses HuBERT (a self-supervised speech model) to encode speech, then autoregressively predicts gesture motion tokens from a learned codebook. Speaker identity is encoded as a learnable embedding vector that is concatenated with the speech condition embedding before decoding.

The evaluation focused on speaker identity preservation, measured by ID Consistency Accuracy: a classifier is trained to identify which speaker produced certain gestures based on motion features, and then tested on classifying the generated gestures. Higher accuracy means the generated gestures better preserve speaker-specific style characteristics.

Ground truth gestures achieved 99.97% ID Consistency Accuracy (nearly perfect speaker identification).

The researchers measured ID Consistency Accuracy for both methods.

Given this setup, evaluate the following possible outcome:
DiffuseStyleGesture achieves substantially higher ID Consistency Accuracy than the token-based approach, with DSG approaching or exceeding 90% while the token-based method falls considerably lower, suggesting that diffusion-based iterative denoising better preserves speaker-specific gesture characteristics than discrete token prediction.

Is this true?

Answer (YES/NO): NO